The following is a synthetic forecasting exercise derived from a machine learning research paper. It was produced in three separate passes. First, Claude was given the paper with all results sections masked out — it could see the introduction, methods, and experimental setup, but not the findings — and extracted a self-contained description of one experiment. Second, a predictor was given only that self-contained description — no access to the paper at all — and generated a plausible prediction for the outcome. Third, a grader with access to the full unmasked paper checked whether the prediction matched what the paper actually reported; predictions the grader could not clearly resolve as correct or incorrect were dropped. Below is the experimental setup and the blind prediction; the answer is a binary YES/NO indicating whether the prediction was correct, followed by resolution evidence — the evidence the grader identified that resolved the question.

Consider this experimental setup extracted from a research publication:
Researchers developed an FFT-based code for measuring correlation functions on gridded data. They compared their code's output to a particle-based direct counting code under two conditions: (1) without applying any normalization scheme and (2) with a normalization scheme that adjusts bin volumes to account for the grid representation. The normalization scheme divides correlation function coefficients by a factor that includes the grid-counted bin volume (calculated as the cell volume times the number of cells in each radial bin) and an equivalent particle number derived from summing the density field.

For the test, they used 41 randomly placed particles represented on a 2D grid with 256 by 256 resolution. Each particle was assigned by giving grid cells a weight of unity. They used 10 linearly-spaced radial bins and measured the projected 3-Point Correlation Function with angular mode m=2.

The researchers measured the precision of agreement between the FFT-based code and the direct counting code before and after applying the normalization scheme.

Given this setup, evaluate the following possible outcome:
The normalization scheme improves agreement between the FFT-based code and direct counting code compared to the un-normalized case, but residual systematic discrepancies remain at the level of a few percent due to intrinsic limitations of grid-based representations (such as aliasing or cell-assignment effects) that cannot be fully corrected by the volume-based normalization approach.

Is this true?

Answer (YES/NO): NO